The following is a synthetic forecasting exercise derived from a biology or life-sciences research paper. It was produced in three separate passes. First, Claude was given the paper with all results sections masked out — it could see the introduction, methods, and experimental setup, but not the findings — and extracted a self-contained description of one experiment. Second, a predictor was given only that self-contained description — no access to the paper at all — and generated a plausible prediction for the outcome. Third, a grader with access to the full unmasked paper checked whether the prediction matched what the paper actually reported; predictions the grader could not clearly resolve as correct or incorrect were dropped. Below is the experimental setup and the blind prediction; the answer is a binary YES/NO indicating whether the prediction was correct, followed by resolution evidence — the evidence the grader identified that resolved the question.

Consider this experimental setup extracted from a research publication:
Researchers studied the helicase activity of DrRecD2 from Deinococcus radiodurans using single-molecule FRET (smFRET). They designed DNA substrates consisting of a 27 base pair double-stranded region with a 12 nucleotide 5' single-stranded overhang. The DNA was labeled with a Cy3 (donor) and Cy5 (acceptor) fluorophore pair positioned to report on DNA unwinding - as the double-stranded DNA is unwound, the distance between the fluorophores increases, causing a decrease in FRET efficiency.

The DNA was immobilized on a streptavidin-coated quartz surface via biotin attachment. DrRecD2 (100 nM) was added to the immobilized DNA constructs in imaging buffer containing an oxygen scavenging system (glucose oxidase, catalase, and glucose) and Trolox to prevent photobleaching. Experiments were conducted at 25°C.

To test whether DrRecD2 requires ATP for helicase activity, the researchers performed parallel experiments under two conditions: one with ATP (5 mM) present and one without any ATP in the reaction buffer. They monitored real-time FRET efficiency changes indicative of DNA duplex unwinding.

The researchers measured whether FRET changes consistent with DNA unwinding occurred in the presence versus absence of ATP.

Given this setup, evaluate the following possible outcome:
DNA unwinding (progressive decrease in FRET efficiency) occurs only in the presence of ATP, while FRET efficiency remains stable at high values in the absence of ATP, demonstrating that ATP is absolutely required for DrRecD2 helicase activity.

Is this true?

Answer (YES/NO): NO